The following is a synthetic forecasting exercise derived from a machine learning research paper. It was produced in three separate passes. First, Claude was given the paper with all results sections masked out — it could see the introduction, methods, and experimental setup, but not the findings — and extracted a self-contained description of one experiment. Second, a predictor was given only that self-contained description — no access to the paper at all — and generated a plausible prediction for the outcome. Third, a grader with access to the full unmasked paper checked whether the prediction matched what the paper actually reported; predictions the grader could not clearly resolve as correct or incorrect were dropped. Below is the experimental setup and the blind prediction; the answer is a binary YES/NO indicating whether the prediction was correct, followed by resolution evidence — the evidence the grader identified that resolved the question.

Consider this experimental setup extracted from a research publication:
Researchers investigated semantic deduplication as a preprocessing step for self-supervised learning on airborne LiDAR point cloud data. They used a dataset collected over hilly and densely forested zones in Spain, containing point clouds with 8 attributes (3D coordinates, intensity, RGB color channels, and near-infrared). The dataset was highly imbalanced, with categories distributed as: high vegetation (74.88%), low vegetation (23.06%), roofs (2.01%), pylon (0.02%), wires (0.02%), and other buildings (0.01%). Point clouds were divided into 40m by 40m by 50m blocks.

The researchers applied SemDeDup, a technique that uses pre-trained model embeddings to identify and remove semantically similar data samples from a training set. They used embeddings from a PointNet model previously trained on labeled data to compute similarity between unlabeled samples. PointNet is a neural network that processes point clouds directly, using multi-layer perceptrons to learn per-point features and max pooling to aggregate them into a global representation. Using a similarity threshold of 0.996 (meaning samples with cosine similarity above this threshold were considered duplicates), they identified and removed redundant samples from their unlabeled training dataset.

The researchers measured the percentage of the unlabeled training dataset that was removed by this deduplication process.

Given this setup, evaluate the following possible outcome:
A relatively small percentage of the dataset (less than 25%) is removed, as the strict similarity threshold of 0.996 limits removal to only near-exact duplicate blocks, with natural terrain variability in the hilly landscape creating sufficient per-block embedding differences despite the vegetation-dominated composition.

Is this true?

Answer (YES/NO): NO